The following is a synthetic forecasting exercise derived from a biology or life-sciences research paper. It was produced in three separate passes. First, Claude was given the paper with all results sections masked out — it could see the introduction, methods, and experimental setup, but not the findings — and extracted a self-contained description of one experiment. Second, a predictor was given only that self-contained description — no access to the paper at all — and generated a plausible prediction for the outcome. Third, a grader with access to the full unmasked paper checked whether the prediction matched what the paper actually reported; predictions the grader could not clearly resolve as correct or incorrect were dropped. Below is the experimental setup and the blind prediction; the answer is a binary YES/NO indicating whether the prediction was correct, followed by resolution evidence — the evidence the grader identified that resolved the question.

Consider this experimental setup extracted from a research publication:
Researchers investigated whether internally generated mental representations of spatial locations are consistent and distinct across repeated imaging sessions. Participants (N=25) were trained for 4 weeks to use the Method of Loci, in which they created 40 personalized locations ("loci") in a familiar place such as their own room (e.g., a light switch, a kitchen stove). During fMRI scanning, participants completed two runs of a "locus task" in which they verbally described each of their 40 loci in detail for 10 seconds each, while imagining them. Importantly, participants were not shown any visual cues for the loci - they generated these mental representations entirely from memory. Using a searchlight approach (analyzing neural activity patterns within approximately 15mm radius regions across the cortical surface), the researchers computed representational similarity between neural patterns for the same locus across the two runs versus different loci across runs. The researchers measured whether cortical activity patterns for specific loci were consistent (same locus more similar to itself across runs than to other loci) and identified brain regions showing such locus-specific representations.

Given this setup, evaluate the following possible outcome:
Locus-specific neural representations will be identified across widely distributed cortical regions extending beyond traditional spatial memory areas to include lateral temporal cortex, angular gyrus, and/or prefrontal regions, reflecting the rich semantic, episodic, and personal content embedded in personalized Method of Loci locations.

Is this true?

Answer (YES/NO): YES